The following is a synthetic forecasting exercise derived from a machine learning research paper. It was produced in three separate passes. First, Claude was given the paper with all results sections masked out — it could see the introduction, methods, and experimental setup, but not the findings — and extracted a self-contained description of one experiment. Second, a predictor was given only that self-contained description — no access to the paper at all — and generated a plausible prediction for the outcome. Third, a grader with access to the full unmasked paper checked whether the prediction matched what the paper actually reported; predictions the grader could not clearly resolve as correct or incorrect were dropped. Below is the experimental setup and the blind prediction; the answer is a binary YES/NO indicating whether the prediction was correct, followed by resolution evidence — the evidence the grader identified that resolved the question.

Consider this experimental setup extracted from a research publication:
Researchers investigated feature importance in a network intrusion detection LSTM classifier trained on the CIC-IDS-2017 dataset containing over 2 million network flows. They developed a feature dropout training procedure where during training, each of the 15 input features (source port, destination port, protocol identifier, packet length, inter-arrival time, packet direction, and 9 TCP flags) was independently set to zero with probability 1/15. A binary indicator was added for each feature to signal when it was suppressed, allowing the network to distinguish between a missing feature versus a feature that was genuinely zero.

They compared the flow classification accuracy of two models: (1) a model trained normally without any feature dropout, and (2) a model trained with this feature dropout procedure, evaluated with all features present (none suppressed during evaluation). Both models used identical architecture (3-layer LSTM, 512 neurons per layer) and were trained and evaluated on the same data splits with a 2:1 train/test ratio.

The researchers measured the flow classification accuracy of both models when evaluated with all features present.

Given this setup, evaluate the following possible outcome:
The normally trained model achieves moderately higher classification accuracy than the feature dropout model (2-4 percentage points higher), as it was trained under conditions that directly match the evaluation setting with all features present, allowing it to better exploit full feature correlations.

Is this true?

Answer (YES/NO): NO